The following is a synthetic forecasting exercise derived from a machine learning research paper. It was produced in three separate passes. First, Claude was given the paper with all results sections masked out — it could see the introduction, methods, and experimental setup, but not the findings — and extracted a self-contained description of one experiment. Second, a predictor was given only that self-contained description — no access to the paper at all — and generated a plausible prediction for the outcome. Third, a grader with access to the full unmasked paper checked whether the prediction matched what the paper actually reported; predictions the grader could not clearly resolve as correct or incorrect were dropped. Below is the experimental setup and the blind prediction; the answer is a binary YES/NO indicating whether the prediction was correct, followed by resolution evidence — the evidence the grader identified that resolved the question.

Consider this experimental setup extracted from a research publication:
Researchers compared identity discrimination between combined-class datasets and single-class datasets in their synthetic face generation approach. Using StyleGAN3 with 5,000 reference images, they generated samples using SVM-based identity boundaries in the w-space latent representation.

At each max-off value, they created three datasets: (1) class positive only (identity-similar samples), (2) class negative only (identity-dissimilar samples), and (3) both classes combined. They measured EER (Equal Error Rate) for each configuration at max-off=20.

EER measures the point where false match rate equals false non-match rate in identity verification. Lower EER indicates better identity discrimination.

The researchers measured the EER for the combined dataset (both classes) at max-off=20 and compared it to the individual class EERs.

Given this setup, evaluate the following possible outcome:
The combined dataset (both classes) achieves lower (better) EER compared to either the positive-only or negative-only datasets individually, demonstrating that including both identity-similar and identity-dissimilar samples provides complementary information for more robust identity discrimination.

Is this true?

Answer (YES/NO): NO